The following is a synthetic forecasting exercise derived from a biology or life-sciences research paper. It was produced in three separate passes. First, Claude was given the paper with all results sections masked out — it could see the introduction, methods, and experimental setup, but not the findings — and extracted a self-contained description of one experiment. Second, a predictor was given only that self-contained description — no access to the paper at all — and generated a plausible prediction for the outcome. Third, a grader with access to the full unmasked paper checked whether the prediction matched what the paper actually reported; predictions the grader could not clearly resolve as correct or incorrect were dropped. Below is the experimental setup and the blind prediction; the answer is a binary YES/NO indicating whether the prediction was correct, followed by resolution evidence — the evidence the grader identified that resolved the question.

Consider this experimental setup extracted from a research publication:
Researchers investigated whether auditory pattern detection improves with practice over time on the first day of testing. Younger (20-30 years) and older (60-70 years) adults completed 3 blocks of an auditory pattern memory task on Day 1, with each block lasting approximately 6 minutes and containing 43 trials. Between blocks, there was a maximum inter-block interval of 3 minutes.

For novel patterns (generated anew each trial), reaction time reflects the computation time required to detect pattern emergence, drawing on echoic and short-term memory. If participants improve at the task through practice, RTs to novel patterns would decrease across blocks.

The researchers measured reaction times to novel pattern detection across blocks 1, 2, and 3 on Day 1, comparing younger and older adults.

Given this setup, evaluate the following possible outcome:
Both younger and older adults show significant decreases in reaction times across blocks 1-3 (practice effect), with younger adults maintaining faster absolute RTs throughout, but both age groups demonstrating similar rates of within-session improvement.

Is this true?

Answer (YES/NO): NO